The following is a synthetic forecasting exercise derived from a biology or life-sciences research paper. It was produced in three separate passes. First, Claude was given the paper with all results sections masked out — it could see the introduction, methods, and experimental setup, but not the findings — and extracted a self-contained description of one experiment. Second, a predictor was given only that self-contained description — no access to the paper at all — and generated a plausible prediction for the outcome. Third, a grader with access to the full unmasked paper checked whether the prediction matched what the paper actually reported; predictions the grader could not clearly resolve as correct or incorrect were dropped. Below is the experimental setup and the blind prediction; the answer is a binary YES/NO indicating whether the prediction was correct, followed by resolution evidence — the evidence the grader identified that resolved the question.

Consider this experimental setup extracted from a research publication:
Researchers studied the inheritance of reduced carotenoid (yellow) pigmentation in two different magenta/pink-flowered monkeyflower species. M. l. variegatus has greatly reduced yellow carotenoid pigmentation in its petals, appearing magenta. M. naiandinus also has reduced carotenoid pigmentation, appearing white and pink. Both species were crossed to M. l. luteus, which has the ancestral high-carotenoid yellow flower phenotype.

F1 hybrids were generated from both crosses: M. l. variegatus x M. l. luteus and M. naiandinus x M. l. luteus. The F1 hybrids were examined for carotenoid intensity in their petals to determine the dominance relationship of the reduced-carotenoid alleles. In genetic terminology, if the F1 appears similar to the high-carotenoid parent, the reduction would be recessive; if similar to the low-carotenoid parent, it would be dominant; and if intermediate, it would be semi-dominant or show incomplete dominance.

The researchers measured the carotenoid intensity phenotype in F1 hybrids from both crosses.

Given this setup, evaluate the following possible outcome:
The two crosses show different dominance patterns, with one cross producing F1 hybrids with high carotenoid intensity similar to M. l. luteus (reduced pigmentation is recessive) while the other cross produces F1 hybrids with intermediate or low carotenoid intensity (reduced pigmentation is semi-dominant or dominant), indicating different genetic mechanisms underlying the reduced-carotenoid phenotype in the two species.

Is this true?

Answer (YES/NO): YES